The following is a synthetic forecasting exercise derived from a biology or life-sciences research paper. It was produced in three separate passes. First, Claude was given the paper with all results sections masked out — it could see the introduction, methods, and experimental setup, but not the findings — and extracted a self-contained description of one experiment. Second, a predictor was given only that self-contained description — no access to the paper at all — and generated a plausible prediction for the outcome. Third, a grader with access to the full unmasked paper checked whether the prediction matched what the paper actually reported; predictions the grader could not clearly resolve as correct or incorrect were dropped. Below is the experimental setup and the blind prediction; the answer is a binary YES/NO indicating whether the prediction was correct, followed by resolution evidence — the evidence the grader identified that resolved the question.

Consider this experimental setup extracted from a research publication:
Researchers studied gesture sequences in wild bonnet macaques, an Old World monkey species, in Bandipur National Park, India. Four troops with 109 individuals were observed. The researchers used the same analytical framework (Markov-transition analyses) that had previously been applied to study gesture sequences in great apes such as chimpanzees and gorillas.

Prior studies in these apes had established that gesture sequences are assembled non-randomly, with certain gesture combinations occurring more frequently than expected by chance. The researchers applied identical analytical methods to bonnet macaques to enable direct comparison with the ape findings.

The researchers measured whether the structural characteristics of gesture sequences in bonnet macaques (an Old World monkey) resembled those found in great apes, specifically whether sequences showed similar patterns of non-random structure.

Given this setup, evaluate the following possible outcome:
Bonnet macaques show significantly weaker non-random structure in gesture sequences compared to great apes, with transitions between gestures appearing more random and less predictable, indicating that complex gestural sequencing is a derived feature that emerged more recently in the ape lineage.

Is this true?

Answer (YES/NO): NO